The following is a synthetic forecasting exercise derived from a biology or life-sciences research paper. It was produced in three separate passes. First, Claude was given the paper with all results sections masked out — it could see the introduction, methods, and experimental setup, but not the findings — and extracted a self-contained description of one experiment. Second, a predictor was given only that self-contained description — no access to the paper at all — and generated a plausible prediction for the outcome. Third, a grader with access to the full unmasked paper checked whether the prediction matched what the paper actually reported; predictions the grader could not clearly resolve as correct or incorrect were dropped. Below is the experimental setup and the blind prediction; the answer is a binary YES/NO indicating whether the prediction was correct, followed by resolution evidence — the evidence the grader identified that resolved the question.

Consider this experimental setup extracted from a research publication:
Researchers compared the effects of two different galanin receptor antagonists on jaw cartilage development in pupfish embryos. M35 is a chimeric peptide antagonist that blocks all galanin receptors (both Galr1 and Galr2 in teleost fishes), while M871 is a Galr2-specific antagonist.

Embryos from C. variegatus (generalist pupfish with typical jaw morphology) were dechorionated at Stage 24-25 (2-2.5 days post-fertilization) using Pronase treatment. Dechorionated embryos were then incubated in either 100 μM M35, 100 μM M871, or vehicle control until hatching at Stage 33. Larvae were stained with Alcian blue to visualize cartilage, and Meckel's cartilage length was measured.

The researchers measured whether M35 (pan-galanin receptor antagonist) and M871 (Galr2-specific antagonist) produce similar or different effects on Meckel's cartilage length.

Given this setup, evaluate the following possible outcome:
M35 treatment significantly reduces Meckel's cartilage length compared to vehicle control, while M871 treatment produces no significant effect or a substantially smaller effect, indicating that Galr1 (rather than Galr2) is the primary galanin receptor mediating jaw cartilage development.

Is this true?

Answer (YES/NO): NO